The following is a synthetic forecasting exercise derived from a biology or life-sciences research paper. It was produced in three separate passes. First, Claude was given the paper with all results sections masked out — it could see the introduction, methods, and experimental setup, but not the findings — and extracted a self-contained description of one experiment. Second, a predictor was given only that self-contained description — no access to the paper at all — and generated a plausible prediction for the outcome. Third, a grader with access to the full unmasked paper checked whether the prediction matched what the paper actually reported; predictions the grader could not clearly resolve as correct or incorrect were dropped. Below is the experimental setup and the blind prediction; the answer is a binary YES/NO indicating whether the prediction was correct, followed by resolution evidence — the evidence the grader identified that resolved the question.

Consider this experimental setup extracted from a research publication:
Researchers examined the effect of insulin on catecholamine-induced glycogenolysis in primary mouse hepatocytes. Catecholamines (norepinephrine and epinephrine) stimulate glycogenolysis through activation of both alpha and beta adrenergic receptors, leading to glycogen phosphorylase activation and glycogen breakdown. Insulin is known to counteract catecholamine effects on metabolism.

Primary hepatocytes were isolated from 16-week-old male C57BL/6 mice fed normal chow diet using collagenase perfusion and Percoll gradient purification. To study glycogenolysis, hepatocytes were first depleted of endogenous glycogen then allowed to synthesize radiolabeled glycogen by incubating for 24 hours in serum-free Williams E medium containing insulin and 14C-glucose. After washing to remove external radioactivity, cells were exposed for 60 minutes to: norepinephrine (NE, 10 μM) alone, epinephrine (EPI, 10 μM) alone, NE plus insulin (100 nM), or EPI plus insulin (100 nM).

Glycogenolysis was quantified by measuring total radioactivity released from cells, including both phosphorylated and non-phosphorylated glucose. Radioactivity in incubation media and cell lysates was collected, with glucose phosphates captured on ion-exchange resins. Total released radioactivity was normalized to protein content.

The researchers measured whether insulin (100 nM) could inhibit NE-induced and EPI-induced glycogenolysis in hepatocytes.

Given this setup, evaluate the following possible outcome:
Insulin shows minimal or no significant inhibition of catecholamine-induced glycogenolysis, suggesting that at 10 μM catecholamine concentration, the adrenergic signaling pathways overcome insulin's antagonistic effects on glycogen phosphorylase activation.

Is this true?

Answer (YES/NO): NO